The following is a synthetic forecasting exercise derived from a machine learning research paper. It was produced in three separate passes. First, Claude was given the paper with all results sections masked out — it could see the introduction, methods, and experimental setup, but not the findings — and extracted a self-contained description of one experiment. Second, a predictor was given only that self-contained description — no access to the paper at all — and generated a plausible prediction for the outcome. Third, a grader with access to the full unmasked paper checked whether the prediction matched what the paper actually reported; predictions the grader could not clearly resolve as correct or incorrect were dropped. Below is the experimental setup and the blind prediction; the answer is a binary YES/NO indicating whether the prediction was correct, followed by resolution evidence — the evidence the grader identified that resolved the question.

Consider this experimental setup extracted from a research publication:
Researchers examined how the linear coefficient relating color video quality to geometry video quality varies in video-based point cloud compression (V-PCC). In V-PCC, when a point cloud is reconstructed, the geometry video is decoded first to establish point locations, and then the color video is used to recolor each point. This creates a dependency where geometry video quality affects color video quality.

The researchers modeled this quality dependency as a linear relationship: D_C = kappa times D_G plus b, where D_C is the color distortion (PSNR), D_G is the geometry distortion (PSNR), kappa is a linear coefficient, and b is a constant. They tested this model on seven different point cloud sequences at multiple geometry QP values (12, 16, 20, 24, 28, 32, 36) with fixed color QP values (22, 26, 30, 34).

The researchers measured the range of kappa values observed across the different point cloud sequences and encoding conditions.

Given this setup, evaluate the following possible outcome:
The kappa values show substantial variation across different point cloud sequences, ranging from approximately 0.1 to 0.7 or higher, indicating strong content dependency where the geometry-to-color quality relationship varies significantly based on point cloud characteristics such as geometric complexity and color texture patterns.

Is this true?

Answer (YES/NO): NO